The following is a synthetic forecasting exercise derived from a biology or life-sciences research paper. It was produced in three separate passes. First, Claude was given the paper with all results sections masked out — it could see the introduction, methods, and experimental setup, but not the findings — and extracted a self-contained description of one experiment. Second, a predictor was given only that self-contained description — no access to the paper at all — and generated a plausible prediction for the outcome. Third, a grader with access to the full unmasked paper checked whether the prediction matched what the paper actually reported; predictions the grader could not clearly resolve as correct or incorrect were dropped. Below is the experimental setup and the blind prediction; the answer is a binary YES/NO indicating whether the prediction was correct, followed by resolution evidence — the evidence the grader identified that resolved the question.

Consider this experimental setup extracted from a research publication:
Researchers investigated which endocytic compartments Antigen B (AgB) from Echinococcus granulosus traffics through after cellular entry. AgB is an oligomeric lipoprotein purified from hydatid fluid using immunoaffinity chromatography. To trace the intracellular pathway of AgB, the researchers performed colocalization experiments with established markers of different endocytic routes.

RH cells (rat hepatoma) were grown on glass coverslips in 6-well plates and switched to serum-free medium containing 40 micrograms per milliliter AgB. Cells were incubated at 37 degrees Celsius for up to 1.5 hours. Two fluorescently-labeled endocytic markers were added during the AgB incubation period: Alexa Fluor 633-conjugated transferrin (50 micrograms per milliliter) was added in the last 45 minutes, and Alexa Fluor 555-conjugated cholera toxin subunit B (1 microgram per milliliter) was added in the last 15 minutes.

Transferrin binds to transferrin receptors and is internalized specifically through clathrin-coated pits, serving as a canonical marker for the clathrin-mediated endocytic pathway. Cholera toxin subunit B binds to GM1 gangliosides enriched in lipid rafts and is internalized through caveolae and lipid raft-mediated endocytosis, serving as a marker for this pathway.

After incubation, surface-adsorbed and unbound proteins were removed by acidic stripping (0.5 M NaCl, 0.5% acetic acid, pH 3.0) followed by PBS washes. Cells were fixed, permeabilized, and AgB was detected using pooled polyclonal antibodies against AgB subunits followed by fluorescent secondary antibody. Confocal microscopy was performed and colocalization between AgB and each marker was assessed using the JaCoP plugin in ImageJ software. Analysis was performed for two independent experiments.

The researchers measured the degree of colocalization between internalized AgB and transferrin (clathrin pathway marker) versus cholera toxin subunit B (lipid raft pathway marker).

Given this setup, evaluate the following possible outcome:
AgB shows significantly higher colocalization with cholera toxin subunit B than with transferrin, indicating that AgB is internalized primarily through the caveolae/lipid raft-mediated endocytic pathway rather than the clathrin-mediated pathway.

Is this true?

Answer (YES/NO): YES